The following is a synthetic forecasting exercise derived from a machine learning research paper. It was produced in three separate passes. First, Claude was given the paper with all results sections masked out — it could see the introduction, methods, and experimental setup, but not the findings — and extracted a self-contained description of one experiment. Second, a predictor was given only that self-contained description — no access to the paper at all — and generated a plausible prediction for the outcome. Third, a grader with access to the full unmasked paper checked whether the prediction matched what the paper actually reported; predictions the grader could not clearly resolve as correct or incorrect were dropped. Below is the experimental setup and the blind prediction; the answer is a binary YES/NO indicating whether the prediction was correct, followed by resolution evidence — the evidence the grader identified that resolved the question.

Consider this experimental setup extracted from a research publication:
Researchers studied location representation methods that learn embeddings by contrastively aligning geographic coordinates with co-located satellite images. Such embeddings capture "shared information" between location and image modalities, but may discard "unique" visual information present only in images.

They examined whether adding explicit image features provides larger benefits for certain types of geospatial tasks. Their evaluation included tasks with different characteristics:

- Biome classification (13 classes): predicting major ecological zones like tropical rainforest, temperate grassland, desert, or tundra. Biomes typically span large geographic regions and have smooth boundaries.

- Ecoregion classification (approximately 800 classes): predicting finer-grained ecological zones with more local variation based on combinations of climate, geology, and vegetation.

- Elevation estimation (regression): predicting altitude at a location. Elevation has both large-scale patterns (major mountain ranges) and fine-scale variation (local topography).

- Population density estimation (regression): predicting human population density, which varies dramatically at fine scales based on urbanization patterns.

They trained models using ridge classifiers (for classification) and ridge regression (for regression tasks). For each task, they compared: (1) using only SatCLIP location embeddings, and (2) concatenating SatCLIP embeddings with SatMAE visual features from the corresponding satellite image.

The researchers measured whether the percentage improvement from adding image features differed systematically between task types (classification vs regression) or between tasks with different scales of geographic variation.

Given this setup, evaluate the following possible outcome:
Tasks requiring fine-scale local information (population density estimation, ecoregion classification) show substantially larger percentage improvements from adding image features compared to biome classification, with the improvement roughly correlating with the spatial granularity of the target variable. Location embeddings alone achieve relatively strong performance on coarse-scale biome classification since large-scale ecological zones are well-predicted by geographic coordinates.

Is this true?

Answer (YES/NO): NO